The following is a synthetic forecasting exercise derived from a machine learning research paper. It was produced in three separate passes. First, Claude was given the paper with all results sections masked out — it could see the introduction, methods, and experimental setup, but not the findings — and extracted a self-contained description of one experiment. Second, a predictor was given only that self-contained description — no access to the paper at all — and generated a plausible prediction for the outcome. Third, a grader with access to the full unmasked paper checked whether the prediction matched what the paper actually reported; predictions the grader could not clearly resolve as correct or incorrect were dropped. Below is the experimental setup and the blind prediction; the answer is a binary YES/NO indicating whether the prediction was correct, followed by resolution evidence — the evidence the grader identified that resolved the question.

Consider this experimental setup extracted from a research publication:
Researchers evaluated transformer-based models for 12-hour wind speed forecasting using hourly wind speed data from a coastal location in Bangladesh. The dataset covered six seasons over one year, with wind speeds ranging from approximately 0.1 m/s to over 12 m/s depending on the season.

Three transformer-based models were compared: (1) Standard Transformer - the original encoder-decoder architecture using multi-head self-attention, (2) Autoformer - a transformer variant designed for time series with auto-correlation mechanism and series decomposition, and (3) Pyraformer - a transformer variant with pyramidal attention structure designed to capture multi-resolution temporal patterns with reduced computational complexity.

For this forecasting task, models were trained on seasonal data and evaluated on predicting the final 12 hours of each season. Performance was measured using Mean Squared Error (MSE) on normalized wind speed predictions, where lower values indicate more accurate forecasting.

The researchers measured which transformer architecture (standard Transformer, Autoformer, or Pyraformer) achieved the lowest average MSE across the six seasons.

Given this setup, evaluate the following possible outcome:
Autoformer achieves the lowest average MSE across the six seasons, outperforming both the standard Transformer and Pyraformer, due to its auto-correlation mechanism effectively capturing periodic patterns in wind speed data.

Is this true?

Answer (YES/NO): NO